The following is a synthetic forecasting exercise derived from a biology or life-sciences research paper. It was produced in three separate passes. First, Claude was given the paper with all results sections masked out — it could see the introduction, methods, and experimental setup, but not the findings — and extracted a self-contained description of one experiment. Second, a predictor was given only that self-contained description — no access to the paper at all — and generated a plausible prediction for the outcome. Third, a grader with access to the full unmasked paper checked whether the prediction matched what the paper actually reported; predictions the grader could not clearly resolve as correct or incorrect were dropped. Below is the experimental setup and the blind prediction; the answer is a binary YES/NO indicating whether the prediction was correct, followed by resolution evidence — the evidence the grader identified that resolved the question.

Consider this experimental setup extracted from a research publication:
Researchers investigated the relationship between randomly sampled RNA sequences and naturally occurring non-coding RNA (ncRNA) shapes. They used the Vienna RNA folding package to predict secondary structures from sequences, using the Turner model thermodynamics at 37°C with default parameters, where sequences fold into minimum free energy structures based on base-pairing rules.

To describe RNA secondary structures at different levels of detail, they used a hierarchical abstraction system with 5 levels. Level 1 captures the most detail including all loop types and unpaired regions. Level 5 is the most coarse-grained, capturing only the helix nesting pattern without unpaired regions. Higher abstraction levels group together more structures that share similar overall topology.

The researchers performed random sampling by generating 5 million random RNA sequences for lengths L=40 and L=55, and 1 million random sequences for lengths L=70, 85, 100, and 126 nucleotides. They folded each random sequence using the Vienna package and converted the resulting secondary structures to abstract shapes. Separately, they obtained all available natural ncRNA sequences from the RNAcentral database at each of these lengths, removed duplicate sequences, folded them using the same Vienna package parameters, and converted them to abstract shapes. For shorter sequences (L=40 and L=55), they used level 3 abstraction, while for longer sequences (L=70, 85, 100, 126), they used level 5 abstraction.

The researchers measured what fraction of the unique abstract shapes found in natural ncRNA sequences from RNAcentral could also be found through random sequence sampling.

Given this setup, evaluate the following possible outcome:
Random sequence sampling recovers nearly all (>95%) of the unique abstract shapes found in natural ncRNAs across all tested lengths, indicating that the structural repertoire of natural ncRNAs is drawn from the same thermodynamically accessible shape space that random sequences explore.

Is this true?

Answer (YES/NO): YES